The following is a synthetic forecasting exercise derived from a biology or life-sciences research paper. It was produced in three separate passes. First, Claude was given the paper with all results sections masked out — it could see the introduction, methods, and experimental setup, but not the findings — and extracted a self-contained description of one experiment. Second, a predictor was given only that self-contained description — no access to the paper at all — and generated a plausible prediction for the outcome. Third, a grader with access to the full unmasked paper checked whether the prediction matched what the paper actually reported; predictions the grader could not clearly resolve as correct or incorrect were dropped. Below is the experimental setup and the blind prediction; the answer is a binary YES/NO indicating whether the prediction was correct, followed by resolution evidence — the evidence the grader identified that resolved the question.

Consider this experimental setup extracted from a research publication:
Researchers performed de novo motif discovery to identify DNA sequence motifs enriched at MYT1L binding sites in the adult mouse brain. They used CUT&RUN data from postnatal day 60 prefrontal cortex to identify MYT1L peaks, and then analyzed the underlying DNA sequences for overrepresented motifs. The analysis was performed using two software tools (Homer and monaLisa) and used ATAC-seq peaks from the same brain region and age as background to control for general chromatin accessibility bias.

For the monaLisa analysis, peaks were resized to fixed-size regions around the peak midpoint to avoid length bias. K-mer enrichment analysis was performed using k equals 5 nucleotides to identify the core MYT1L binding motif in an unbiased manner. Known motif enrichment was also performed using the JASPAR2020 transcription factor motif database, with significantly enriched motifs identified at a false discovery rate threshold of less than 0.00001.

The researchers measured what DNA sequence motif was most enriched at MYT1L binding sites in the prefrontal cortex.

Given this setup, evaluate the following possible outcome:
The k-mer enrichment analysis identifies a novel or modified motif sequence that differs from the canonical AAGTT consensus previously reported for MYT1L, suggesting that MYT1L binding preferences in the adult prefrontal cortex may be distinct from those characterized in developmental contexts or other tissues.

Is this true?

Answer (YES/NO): NO